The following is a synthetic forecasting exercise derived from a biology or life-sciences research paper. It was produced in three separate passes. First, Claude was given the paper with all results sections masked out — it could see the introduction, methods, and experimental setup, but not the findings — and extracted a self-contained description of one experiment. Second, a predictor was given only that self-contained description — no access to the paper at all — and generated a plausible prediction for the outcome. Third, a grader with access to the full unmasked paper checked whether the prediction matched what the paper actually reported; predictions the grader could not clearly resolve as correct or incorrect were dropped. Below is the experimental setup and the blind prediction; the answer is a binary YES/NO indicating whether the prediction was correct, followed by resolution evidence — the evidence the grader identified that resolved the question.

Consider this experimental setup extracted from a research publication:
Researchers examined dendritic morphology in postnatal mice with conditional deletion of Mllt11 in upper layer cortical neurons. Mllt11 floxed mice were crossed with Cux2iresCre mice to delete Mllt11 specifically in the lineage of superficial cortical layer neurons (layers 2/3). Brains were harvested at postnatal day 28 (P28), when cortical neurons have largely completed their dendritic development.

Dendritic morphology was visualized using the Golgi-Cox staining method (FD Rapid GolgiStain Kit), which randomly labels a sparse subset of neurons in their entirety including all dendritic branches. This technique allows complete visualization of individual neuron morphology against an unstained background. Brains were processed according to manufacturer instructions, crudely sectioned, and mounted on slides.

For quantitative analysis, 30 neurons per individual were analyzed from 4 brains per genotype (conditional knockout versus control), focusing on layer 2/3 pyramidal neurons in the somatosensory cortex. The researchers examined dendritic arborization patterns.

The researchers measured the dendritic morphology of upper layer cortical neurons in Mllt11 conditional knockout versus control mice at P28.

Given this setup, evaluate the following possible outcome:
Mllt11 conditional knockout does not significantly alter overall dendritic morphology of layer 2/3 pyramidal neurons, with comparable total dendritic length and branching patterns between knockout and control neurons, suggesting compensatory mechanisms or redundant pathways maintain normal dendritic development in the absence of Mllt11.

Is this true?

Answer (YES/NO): NO